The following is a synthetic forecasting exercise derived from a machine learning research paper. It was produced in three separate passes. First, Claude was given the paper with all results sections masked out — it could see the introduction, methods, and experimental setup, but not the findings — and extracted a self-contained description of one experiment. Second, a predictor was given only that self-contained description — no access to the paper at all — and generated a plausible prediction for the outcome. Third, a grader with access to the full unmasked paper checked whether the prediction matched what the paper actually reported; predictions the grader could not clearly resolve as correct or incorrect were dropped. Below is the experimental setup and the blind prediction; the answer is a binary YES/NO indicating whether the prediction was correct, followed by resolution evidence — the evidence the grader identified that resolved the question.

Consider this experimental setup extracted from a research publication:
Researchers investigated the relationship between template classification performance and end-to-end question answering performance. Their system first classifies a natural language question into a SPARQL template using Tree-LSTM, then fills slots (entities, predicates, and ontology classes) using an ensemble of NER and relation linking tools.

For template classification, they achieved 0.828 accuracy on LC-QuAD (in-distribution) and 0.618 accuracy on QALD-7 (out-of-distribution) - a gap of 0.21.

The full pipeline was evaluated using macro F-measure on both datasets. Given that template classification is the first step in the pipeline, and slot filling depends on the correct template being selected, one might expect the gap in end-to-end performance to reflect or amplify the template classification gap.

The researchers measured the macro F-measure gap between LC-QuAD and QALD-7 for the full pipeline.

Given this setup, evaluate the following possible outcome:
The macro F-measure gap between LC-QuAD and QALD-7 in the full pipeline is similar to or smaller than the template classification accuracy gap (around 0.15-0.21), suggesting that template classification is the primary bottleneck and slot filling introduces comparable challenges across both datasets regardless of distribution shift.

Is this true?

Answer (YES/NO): NO